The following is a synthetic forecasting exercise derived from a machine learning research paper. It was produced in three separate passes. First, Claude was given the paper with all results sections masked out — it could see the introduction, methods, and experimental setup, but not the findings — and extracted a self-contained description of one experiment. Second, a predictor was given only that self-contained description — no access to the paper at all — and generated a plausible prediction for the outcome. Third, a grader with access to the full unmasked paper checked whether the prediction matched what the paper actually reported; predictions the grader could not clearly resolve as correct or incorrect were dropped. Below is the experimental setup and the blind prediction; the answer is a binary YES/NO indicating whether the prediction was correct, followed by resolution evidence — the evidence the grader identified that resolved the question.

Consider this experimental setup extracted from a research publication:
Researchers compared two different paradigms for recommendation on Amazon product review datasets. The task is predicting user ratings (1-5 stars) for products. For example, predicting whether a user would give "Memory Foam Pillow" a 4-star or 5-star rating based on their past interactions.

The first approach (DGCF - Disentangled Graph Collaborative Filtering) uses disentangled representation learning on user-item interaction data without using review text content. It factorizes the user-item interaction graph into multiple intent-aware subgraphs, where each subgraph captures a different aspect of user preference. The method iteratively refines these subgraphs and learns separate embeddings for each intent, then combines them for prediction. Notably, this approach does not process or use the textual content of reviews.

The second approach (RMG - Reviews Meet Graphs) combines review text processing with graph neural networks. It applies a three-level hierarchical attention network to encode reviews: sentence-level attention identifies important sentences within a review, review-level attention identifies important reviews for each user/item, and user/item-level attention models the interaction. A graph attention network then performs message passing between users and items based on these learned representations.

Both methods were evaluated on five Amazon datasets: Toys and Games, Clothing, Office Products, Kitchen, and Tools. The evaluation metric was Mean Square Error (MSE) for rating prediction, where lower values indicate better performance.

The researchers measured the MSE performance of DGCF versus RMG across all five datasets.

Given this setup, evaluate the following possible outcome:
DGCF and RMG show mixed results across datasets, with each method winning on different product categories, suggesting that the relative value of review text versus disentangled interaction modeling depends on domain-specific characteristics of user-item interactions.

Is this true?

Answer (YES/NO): YES